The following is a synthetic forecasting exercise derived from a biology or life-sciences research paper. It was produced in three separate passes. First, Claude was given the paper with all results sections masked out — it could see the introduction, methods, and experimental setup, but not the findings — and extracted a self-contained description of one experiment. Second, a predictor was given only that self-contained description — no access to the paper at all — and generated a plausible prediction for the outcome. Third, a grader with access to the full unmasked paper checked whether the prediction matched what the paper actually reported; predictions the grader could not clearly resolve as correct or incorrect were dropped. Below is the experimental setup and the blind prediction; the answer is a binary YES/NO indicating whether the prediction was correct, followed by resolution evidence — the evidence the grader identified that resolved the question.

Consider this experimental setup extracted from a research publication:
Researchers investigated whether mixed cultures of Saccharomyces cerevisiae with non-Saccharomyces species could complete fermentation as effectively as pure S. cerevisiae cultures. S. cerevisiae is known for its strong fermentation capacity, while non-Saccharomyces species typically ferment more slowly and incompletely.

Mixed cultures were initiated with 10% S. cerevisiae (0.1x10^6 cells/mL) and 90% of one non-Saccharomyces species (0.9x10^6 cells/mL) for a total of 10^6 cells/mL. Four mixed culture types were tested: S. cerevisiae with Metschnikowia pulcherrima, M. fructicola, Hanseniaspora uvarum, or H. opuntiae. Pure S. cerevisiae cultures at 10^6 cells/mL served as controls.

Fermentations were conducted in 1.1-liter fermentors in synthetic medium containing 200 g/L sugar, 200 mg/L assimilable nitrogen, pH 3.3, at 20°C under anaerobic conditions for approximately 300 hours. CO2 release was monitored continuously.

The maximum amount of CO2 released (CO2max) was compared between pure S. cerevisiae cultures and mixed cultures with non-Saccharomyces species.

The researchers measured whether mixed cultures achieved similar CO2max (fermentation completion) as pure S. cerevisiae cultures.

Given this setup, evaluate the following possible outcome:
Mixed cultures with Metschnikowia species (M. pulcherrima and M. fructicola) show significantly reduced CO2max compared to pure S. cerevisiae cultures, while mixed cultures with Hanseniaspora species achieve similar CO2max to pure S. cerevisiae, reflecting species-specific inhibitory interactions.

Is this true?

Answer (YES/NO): NO